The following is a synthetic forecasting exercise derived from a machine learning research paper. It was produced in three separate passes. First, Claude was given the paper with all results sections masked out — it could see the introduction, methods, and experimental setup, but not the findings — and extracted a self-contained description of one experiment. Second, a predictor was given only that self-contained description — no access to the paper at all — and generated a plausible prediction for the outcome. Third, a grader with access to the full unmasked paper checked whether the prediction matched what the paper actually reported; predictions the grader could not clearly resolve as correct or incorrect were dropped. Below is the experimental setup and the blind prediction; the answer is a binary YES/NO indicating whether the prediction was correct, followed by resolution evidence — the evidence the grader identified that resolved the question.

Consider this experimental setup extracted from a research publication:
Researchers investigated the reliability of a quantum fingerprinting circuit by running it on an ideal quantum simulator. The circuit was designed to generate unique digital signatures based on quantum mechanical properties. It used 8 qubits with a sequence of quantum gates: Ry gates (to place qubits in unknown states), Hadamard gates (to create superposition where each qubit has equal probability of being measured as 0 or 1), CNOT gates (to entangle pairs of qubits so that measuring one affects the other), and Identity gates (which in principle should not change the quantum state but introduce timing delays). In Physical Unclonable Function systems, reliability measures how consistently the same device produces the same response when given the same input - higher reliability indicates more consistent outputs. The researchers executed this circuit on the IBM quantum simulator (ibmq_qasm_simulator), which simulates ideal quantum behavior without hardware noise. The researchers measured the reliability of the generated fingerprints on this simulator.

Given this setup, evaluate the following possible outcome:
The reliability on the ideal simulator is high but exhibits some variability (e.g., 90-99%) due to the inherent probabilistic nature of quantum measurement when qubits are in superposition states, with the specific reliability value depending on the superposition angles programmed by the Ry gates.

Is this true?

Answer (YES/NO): NO